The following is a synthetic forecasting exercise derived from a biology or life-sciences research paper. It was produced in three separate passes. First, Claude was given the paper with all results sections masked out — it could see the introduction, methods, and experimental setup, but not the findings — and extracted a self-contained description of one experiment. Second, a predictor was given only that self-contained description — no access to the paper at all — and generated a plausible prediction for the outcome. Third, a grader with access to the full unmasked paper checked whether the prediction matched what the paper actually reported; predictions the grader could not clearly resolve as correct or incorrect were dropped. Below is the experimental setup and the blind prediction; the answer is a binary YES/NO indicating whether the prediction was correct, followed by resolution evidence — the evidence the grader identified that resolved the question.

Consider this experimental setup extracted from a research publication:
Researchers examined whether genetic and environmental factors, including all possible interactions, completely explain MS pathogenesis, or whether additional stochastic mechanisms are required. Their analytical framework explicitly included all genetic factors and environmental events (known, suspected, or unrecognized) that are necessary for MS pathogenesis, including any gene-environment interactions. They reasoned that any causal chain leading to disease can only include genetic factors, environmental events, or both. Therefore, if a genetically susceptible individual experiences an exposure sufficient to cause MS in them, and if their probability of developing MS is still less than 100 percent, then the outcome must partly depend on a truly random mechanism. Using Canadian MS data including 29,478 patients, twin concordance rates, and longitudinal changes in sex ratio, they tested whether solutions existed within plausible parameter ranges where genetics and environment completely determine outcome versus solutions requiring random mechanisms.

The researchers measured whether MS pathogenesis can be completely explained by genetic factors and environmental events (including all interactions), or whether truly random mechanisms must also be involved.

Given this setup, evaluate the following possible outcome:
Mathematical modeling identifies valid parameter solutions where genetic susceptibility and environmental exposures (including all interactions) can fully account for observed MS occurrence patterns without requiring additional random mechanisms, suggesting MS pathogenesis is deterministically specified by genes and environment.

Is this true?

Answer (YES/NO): NO